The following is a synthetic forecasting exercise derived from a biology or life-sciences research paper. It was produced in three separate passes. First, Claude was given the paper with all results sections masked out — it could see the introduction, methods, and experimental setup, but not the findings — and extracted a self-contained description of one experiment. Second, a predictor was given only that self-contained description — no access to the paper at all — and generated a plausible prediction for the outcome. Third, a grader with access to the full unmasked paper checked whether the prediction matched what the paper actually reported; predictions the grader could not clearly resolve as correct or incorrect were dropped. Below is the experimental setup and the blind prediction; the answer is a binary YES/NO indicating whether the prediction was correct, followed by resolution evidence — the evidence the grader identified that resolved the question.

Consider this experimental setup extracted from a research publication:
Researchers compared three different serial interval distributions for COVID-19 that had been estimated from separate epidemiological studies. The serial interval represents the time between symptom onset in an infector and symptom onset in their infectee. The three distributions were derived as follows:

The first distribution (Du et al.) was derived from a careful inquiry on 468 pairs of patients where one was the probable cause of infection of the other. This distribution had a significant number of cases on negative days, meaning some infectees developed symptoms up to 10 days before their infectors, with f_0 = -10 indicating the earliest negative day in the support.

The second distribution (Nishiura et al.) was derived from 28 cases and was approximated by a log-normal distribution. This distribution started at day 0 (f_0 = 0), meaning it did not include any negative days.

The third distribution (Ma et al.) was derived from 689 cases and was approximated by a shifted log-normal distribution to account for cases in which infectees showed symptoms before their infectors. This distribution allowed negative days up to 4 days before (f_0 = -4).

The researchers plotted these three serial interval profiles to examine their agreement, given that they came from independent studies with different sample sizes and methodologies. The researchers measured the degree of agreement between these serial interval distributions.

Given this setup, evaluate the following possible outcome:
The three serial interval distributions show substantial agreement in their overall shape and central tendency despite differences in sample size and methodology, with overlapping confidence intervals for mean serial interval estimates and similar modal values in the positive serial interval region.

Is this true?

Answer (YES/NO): NO